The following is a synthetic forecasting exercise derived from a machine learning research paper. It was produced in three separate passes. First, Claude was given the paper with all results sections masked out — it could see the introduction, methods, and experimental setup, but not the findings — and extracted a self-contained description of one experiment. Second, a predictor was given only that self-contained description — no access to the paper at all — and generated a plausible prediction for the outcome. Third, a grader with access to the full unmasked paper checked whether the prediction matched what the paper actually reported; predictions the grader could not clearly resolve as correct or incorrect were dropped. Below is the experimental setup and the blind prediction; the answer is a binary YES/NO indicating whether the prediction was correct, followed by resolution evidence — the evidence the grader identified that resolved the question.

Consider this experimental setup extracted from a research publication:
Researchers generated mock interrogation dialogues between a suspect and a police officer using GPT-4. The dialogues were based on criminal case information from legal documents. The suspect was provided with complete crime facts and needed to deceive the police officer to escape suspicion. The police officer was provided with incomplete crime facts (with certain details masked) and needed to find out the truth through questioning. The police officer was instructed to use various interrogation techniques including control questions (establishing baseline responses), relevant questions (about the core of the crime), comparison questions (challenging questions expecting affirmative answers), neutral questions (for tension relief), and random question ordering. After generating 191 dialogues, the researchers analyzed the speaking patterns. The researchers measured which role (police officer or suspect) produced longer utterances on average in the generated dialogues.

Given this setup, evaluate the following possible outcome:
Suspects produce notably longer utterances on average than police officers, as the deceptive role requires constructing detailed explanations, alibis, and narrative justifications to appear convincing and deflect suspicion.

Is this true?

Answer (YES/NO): NO